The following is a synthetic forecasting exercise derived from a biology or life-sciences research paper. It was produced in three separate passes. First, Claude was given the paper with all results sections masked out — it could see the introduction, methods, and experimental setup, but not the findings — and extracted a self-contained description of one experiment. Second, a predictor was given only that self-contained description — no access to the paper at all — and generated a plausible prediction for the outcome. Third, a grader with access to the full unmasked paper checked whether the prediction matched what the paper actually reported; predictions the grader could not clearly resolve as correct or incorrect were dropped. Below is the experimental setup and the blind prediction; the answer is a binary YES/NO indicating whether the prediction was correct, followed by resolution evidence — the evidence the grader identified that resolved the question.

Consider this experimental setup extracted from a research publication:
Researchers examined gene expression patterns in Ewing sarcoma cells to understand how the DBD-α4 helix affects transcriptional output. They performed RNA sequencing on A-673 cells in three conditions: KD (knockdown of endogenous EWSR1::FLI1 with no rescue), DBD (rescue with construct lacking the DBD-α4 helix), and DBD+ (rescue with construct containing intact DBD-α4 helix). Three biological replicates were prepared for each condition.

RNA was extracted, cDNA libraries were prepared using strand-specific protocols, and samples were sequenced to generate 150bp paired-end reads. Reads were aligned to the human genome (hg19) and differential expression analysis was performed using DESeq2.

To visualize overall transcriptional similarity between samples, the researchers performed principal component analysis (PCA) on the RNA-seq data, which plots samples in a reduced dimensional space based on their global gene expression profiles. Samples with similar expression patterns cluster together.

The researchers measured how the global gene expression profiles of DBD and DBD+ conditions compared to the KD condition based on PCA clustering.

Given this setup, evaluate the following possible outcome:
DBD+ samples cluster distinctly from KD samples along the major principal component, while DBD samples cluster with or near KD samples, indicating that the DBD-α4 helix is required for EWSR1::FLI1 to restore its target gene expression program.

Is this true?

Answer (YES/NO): NO